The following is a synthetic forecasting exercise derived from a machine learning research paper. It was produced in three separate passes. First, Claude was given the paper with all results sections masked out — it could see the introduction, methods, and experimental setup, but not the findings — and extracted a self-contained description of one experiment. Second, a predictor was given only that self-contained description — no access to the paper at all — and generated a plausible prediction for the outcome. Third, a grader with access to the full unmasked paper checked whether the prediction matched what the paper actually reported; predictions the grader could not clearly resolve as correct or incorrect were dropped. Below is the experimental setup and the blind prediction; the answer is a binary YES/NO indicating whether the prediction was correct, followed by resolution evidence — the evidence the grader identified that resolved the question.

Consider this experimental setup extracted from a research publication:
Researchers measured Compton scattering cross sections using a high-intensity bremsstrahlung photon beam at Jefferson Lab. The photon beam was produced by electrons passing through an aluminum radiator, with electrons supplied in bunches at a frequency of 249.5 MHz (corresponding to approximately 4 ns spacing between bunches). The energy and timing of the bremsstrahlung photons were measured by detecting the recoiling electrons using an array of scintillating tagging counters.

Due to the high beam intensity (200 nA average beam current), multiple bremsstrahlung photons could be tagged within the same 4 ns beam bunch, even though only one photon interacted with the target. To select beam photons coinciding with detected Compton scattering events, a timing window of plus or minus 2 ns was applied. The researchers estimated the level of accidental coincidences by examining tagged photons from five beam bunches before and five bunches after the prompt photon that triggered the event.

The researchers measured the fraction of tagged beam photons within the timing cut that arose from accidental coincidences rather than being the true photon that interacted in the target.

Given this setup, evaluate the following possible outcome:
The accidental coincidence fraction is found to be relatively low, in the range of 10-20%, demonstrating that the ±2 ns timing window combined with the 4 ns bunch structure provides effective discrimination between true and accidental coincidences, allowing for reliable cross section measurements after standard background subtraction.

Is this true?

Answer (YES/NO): NO